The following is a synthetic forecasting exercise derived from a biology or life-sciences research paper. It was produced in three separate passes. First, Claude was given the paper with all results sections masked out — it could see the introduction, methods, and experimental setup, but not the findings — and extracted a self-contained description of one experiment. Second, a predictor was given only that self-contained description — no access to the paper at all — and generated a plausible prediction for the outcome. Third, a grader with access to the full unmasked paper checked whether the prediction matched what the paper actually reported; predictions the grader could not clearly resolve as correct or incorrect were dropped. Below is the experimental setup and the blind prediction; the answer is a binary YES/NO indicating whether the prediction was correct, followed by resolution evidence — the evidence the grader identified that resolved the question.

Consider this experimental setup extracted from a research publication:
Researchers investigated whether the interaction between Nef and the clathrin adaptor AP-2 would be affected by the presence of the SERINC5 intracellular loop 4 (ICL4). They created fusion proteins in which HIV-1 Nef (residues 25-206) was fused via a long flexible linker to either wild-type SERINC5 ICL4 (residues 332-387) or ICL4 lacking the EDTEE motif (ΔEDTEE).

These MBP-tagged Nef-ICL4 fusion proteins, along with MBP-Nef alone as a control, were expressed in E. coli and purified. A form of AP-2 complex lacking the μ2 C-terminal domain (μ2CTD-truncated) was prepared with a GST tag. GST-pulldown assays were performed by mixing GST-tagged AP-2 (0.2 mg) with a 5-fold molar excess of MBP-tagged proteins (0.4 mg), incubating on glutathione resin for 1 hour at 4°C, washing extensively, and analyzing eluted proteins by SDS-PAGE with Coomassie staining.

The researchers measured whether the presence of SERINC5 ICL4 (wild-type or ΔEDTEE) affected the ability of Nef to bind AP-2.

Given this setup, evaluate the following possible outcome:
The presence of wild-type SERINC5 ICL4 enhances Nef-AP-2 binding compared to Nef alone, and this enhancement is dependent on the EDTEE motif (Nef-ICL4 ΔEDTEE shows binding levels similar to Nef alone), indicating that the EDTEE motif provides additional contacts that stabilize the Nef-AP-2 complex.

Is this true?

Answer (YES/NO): NO